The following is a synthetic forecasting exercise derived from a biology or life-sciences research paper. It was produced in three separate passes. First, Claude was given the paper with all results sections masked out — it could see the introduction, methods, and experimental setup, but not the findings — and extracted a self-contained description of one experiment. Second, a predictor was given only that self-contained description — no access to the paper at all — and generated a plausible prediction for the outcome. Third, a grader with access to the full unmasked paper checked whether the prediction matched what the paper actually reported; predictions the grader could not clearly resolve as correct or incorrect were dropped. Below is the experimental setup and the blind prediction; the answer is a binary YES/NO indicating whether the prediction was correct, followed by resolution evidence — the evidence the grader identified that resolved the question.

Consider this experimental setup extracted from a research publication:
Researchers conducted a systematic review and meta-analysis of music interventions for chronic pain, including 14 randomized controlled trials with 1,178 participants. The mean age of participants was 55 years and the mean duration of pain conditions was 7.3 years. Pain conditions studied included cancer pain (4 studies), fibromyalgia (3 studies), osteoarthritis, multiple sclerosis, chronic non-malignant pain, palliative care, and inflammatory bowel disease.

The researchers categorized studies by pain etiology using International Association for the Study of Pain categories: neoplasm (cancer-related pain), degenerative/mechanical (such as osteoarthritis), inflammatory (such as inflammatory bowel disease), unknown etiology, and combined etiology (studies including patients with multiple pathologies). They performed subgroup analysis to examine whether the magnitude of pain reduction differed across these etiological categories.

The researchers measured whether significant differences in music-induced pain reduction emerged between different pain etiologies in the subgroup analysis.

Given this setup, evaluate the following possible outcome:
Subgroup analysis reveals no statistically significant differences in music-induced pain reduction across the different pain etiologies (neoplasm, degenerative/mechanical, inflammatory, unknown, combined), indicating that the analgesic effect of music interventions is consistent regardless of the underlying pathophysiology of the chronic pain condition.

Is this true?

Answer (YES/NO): YES